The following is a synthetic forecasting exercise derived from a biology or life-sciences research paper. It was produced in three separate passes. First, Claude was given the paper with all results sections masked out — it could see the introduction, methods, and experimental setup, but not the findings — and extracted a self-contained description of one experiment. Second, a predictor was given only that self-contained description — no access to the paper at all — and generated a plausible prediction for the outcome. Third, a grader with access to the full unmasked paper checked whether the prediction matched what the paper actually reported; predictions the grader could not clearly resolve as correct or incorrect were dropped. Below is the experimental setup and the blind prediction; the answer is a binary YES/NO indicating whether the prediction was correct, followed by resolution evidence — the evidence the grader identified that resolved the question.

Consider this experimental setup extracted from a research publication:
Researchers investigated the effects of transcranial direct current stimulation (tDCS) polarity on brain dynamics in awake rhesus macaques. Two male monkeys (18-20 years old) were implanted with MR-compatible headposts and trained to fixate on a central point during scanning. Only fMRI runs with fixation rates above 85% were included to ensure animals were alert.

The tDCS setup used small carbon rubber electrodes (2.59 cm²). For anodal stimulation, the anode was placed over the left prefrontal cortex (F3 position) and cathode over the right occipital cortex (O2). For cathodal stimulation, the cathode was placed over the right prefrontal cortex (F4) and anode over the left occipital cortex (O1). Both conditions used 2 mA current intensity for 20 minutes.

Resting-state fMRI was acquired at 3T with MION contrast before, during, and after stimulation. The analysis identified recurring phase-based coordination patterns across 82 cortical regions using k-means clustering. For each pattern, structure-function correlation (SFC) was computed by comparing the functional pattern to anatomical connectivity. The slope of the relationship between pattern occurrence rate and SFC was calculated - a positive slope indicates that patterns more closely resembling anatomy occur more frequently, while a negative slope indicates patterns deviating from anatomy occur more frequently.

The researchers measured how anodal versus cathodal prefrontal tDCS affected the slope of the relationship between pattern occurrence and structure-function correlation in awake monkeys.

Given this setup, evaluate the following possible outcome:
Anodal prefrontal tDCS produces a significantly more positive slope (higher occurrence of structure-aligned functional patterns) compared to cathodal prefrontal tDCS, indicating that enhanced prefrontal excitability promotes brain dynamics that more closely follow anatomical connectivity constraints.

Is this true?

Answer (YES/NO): NO